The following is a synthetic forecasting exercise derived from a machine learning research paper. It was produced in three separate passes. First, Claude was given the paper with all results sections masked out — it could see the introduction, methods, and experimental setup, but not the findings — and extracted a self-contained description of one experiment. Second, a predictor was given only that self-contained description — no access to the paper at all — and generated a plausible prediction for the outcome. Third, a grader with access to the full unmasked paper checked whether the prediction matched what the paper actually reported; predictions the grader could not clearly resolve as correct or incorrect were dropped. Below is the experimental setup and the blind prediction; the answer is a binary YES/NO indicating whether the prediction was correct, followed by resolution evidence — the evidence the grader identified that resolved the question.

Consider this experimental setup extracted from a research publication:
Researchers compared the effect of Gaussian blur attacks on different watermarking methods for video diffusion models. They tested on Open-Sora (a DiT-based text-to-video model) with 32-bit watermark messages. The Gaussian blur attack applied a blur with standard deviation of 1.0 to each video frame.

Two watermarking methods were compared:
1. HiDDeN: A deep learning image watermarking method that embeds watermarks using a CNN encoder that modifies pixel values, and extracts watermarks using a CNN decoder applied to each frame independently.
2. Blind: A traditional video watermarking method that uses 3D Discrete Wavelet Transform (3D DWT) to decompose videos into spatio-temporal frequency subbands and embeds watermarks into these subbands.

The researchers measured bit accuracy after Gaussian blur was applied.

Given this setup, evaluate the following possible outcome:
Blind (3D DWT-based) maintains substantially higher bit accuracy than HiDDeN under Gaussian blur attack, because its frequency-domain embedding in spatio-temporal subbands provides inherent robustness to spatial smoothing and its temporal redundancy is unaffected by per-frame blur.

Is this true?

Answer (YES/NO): NO